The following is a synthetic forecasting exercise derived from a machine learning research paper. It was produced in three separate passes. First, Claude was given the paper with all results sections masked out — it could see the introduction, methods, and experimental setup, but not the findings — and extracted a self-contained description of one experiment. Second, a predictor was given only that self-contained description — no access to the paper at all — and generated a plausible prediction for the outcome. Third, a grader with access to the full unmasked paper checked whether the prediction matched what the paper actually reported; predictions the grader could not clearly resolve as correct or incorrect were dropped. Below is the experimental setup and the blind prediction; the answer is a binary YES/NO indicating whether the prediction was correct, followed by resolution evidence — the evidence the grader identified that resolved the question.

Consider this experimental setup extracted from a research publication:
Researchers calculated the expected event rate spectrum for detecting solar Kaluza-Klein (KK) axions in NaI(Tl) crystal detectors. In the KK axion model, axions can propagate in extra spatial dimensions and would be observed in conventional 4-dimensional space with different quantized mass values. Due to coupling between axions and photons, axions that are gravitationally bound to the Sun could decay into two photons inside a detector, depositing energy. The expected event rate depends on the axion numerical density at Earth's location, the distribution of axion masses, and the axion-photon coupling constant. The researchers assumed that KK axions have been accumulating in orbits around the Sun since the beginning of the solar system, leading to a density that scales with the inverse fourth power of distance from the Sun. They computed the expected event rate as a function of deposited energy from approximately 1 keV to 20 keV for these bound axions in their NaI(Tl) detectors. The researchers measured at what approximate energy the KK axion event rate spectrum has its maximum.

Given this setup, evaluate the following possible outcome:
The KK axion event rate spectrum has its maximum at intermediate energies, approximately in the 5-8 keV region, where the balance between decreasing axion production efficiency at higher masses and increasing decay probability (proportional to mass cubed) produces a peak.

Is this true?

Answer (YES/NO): NO